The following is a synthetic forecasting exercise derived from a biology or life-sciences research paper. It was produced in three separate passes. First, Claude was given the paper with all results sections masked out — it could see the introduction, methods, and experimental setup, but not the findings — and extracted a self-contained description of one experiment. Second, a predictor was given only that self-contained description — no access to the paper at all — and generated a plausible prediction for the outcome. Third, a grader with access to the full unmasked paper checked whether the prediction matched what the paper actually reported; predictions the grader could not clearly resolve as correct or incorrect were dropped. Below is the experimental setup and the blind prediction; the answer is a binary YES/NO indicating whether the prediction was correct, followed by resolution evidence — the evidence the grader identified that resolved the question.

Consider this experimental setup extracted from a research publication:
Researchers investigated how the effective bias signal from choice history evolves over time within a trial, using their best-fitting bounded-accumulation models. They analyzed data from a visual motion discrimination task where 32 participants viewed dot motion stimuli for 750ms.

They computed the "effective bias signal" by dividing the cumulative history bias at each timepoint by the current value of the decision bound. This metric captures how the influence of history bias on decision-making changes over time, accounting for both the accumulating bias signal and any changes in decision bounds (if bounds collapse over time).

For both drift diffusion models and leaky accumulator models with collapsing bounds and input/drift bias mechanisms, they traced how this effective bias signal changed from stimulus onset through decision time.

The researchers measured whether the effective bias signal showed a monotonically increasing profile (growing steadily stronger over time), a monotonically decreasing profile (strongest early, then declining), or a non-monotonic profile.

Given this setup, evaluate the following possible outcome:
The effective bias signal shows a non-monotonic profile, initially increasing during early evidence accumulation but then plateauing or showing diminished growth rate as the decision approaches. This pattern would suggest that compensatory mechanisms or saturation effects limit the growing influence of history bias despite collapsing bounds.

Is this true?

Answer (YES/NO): NO